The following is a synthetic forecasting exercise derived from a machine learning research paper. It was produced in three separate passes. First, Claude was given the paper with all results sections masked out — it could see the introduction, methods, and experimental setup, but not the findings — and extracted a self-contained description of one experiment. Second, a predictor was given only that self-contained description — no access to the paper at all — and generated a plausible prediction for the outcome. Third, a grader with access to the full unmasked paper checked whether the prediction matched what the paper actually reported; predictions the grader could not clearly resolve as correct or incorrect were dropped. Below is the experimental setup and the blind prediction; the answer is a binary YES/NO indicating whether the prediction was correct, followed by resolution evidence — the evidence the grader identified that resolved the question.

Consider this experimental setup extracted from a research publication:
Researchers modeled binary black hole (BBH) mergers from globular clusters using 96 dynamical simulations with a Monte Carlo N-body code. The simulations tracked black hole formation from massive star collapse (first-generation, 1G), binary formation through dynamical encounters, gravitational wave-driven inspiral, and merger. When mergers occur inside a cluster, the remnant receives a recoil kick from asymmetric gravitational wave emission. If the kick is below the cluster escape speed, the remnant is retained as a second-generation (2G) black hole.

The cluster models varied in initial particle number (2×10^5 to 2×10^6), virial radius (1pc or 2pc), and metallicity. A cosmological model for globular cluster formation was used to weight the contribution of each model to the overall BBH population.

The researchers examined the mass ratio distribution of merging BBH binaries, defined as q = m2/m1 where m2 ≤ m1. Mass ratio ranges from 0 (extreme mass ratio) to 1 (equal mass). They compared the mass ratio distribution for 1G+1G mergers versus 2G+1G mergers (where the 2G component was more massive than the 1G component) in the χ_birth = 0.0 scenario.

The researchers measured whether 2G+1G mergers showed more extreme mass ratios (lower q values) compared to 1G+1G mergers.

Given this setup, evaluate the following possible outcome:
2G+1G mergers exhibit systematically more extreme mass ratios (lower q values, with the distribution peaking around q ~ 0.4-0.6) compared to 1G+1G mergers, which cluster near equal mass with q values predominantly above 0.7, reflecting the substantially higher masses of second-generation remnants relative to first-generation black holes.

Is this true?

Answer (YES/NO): YES